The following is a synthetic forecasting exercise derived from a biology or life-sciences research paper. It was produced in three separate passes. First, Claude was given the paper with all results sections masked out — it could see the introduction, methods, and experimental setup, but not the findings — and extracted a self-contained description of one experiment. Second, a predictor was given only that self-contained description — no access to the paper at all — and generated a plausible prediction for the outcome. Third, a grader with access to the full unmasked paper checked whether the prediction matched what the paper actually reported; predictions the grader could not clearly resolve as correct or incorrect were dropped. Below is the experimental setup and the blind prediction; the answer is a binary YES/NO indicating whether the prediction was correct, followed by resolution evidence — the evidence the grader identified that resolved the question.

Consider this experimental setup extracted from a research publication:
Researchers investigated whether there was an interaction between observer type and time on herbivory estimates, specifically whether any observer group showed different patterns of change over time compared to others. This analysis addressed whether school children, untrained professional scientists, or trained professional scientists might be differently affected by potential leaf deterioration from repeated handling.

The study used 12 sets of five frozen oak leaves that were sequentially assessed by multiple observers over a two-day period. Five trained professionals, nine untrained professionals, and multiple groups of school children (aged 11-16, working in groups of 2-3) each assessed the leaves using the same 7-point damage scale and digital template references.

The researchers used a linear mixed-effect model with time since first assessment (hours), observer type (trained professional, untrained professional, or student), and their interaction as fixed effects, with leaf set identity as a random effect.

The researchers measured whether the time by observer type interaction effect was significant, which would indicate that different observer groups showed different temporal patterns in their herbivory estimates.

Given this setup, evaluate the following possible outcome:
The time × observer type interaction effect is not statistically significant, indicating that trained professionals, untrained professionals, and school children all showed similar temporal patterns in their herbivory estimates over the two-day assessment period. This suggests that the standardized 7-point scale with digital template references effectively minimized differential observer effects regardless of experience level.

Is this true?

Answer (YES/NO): YES